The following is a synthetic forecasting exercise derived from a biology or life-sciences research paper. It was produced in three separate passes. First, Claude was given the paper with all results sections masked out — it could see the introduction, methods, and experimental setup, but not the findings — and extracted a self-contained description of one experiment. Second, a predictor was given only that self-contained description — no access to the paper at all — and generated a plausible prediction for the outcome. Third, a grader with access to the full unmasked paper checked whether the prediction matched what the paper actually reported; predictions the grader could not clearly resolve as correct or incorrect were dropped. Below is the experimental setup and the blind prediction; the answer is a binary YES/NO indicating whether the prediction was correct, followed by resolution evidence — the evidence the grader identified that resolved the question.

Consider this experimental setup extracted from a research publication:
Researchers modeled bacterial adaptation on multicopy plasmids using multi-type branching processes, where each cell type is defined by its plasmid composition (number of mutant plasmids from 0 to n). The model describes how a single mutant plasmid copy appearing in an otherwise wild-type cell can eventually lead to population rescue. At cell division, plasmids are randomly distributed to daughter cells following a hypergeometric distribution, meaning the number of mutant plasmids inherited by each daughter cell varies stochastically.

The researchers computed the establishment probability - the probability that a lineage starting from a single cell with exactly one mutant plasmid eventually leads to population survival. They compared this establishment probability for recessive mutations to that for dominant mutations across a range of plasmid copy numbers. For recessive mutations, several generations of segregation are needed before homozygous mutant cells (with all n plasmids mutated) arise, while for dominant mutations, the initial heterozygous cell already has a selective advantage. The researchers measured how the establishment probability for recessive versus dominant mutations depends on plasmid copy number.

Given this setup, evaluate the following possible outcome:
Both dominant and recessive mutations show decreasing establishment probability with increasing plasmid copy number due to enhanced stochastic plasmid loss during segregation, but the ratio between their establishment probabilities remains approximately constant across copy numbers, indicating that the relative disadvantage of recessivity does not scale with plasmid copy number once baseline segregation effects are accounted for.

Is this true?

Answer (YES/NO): NO